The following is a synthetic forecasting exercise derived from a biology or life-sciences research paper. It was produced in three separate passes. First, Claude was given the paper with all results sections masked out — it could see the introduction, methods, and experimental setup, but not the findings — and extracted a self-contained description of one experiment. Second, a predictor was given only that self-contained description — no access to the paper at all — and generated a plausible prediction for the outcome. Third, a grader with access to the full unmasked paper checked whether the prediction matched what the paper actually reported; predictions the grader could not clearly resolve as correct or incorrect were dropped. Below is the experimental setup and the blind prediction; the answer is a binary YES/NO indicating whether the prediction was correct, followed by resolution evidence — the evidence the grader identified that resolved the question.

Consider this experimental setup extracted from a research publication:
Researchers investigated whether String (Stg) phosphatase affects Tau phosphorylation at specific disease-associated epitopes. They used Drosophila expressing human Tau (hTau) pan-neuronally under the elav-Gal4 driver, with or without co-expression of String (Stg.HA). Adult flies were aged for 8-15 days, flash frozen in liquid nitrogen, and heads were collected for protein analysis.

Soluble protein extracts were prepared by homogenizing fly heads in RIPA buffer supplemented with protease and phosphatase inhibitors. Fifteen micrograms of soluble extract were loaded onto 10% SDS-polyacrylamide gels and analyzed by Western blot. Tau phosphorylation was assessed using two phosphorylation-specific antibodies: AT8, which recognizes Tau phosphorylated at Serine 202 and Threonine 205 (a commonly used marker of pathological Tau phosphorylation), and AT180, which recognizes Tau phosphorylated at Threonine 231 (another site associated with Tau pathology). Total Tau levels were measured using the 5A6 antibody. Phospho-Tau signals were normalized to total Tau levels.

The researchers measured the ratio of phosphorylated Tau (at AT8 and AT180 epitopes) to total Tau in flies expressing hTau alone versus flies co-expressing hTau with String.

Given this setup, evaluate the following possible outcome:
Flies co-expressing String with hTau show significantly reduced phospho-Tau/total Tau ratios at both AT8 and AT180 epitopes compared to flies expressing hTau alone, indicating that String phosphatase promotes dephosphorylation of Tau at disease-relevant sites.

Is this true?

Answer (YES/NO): YES